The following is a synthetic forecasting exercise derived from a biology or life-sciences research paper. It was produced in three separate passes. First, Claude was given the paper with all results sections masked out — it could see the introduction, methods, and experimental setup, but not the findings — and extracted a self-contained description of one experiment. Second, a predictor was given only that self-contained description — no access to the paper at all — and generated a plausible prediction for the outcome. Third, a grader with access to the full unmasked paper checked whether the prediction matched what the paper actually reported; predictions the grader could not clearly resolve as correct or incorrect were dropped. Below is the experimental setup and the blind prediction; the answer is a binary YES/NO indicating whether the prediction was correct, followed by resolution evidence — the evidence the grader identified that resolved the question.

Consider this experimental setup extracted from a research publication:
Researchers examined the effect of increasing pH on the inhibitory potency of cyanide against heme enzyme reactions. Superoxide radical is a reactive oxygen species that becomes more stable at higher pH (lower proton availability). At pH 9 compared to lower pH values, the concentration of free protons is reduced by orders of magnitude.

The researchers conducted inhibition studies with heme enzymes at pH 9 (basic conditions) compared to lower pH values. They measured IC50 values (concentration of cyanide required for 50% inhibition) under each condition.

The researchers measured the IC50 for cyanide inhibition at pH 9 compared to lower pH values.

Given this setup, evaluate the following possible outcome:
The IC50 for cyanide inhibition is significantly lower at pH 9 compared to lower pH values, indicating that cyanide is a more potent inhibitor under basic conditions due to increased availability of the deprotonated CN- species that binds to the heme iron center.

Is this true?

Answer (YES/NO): NO